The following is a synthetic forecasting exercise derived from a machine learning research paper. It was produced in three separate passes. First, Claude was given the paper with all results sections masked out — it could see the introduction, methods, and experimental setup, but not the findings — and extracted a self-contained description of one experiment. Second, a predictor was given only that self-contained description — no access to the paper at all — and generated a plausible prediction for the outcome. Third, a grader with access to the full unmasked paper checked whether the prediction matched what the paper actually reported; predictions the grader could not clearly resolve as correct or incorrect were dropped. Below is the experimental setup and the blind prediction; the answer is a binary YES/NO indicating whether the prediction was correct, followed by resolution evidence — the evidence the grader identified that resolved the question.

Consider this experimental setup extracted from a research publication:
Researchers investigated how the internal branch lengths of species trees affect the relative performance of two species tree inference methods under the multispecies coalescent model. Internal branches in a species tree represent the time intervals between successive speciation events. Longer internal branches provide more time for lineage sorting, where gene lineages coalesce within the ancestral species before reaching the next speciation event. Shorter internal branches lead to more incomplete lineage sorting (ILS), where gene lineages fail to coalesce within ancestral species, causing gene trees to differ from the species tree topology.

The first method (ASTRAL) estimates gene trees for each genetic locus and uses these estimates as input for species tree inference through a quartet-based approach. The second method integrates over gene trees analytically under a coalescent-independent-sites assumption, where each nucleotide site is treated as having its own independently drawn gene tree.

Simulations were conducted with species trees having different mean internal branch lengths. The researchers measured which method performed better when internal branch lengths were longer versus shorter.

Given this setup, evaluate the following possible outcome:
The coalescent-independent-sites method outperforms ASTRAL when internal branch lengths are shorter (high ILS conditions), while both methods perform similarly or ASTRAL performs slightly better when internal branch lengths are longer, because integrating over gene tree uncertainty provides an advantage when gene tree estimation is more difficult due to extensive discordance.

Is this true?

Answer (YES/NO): NO